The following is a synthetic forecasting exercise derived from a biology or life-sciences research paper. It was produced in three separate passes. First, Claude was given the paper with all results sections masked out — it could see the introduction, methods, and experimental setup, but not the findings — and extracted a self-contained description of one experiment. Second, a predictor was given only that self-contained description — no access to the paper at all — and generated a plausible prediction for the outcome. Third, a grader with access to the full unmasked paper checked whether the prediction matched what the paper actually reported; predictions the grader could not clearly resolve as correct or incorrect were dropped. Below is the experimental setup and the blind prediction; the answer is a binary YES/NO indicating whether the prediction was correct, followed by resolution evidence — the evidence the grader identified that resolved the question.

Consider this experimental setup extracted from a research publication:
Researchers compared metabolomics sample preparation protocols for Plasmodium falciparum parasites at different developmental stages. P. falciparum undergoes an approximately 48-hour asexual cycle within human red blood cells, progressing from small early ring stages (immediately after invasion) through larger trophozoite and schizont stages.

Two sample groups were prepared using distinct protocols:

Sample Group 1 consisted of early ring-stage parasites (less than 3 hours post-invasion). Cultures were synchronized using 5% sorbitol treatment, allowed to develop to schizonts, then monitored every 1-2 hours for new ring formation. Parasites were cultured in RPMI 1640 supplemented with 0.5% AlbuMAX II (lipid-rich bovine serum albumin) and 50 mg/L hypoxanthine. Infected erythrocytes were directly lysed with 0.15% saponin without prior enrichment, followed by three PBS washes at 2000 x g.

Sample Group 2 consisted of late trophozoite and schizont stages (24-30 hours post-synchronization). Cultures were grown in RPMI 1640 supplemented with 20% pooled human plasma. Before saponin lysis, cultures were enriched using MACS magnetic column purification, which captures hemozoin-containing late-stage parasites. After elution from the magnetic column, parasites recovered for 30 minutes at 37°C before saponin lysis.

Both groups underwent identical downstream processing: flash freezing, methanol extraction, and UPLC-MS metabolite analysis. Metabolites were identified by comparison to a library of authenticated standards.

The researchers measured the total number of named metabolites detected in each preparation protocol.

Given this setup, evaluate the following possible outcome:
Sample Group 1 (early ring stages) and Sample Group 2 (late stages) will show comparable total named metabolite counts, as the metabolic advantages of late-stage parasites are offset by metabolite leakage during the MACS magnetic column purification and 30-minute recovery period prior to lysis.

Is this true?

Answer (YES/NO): NO